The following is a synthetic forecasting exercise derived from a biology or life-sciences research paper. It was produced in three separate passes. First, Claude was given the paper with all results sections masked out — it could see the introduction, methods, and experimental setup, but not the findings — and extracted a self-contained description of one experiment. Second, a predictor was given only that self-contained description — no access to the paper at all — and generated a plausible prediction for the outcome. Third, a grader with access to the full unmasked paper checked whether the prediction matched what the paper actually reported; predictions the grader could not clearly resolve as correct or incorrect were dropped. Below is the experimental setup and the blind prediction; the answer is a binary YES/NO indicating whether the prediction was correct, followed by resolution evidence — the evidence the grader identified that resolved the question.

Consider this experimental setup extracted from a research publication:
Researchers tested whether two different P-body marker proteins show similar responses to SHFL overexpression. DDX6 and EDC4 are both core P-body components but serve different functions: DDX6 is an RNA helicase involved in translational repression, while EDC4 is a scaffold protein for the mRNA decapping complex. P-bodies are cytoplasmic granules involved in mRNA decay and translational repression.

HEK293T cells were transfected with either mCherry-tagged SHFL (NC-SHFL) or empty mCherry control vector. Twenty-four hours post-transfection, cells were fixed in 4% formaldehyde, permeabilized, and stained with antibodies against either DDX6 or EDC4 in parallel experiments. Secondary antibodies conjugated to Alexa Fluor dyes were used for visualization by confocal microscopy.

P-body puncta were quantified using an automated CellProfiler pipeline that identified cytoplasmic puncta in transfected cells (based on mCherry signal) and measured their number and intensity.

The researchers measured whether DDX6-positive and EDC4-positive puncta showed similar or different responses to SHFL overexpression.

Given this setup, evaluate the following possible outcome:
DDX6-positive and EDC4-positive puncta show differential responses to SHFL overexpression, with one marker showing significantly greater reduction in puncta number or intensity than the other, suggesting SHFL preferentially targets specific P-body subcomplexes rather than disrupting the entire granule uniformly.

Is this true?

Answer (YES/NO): NO